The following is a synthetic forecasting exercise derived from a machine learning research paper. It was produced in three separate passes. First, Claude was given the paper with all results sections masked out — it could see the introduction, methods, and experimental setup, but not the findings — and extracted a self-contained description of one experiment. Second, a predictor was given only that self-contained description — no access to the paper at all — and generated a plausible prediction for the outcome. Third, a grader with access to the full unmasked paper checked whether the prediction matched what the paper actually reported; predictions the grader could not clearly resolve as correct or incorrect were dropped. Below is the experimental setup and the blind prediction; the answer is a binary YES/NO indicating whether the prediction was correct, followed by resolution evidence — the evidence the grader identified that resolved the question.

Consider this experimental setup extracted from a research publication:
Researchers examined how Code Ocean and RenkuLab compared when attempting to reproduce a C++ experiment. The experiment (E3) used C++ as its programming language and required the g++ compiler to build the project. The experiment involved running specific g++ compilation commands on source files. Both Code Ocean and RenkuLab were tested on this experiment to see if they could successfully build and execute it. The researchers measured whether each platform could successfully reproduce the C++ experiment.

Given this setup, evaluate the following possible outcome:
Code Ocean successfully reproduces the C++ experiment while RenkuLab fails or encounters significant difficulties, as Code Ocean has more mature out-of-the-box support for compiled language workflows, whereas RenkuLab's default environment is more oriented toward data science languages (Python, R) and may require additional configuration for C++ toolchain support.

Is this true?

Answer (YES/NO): NO